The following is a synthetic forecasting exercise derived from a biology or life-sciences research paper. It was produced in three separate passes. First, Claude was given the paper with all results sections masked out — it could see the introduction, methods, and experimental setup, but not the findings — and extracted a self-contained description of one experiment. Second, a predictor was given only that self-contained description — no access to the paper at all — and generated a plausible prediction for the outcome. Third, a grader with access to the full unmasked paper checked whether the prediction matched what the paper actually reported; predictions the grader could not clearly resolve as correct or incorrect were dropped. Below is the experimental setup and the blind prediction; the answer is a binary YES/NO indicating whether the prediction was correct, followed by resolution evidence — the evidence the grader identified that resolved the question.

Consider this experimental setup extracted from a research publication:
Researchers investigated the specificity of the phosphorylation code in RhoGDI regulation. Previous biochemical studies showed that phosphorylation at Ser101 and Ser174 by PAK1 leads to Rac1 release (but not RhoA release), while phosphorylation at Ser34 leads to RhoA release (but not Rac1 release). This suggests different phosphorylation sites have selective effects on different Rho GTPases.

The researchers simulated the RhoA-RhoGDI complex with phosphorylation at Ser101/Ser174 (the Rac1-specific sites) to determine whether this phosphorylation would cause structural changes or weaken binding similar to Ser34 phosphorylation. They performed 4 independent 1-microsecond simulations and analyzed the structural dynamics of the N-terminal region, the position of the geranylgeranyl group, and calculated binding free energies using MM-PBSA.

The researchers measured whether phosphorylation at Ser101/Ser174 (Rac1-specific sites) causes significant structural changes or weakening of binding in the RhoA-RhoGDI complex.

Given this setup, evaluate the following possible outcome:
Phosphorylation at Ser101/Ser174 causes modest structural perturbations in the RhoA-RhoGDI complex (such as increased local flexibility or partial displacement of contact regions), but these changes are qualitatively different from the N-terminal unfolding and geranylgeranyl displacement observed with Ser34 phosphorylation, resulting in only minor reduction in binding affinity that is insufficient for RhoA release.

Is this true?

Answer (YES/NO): NO